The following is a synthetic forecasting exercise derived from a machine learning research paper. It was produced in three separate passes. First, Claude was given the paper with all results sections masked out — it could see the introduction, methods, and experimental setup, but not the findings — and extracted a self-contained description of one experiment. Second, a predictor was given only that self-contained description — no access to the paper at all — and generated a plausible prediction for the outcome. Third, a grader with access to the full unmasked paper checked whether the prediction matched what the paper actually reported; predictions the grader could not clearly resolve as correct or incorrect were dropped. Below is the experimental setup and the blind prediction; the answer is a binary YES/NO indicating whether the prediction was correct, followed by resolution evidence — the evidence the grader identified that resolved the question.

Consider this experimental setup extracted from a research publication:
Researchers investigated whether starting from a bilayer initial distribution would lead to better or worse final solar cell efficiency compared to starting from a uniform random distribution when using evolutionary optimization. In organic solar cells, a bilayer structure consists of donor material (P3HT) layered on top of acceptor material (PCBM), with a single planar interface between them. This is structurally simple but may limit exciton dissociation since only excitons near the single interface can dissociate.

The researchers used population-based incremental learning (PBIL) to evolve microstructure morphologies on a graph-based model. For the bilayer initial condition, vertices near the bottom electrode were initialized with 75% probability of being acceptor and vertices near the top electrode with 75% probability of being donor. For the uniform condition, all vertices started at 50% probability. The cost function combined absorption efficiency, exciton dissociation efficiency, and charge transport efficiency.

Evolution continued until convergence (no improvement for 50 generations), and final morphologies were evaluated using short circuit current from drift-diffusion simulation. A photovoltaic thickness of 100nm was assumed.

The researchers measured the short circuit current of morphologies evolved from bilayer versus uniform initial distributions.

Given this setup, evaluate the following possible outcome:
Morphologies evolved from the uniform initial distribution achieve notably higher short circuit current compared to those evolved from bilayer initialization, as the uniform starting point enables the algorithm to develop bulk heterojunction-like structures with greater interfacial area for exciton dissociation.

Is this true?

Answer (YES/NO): NO